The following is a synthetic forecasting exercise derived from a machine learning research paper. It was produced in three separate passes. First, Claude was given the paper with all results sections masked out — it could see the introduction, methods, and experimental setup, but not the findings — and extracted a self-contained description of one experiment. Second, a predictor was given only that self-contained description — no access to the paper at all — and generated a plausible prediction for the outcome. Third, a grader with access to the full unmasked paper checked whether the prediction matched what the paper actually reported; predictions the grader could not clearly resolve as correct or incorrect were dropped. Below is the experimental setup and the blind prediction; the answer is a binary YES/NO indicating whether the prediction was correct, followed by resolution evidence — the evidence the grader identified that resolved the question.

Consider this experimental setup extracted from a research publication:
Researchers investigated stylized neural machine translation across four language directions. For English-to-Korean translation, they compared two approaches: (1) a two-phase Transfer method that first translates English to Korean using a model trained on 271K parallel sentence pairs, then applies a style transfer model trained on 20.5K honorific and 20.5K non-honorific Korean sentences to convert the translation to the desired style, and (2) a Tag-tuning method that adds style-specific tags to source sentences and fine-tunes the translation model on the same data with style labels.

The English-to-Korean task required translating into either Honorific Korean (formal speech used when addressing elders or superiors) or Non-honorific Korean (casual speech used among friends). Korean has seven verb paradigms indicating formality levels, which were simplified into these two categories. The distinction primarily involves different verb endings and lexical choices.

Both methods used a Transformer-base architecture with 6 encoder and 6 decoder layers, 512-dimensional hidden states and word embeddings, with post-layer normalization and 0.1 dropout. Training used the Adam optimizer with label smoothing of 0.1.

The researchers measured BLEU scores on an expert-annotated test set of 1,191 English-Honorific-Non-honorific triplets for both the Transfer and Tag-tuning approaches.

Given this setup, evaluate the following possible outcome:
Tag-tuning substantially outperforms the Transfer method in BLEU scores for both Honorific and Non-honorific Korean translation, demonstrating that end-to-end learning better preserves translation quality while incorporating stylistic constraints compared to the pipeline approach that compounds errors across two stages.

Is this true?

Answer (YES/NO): NO